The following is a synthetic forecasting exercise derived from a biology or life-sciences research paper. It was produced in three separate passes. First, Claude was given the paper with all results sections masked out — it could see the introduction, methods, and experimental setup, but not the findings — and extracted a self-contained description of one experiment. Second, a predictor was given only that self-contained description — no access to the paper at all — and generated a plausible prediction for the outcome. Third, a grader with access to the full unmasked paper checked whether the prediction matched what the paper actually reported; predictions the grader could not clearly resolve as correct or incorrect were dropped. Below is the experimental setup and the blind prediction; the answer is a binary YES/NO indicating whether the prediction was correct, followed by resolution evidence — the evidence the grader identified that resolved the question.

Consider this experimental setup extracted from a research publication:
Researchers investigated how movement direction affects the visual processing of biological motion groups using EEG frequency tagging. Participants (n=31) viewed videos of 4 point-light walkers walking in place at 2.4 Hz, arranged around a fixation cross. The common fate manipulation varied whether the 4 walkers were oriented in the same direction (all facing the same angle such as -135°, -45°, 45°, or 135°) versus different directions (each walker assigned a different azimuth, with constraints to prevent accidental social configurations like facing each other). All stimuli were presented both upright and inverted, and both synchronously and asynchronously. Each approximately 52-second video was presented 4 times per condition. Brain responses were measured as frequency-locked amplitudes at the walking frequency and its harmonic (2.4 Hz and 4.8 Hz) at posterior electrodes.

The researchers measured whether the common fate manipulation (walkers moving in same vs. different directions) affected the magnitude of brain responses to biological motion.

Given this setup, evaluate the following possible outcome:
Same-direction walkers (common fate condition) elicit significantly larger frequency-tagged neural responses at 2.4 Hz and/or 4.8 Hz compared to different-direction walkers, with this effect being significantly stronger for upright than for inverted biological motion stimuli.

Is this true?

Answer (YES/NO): NO